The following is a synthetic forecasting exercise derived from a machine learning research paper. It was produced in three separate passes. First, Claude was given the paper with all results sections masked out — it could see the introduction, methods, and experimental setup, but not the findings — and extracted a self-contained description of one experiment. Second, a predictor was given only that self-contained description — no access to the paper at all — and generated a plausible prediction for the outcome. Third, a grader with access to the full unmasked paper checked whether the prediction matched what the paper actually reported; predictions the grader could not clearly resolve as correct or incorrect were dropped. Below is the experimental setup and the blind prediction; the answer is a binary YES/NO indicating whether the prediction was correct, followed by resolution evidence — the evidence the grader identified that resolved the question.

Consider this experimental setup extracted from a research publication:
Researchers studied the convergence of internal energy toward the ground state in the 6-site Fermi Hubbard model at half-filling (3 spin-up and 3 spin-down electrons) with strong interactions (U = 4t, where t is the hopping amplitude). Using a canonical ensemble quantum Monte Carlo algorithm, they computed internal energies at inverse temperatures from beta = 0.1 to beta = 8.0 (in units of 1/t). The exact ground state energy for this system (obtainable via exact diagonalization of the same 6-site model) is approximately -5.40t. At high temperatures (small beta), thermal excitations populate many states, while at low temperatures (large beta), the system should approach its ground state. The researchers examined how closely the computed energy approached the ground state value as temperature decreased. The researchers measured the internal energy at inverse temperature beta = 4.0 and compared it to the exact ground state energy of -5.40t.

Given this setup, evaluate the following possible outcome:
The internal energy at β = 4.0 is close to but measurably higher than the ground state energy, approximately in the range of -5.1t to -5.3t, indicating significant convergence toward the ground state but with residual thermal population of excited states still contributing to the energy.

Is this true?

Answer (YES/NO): NO